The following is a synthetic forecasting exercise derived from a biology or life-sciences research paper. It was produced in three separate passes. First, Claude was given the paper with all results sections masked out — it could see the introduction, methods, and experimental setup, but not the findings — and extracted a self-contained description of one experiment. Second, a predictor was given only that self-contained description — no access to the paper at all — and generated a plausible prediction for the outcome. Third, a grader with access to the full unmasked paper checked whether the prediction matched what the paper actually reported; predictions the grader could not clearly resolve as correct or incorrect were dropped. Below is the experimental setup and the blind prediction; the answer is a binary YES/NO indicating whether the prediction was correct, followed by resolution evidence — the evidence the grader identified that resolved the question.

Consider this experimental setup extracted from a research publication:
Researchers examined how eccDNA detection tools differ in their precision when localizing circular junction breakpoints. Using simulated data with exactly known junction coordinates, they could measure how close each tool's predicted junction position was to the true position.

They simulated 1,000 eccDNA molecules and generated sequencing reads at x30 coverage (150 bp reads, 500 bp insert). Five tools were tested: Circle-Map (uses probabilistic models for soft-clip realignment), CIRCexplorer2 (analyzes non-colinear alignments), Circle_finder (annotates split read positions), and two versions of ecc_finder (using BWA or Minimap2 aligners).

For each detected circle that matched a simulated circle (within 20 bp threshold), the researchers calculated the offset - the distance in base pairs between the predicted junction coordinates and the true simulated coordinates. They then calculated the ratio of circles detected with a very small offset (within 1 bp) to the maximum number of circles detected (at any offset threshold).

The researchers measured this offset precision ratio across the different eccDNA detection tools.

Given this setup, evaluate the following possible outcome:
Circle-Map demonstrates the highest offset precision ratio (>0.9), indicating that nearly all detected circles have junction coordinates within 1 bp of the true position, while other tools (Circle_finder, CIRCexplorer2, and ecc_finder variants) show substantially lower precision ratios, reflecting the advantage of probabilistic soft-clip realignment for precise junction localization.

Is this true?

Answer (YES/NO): NO